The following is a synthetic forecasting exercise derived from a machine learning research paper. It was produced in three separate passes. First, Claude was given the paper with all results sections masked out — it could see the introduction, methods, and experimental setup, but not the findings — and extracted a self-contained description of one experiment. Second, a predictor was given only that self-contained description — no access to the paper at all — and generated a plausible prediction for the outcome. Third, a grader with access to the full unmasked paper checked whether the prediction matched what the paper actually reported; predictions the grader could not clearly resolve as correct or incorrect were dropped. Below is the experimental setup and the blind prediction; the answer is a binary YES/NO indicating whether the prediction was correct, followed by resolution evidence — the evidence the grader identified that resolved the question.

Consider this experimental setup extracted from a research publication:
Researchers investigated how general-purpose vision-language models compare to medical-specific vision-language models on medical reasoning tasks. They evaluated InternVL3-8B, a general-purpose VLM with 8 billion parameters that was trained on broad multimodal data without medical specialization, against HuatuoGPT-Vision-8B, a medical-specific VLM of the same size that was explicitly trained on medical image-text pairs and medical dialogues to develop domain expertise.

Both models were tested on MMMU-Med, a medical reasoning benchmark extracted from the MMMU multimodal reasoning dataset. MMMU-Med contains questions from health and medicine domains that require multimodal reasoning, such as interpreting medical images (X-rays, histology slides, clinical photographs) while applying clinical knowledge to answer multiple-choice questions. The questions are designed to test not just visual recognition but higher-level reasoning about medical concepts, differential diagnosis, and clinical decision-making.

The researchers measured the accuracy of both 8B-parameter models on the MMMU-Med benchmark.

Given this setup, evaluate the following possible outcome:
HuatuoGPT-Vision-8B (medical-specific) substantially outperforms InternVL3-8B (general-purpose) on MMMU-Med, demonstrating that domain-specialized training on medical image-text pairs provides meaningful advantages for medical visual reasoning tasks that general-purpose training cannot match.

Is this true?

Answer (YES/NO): NO